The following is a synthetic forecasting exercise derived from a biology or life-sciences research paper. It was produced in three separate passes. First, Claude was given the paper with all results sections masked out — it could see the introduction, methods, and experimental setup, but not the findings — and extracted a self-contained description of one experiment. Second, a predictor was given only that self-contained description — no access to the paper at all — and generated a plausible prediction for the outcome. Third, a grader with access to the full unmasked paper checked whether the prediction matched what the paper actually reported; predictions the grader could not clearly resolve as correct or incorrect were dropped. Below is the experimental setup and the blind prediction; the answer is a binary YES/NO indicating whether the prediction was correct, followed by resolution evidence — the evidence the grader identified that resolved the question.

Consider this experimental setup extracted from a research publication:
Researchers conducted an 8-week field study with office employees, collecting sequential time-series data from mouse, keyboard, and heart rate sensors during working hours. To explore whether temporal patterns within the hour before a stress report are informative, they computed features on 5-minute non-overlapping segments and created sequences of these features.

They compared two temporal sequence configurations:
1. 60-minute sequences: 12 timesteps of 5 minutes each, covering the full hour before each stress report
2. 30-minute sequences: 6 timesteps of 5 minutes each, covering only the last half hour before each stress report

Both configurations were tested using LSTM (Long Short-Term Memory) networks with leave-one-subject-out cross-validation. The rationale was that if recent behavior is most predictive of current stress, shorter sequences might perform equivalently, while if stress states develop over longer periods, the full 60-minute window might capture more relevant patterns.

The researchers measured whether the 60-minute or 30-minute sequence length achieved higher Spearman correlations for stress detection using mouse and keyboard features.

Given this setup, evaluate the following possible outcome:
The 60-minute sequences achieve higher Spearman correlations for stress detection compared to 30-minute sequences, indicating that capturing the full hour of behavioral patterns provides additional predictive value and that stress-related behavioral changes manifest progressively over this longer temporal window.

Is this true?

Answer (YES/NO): YES